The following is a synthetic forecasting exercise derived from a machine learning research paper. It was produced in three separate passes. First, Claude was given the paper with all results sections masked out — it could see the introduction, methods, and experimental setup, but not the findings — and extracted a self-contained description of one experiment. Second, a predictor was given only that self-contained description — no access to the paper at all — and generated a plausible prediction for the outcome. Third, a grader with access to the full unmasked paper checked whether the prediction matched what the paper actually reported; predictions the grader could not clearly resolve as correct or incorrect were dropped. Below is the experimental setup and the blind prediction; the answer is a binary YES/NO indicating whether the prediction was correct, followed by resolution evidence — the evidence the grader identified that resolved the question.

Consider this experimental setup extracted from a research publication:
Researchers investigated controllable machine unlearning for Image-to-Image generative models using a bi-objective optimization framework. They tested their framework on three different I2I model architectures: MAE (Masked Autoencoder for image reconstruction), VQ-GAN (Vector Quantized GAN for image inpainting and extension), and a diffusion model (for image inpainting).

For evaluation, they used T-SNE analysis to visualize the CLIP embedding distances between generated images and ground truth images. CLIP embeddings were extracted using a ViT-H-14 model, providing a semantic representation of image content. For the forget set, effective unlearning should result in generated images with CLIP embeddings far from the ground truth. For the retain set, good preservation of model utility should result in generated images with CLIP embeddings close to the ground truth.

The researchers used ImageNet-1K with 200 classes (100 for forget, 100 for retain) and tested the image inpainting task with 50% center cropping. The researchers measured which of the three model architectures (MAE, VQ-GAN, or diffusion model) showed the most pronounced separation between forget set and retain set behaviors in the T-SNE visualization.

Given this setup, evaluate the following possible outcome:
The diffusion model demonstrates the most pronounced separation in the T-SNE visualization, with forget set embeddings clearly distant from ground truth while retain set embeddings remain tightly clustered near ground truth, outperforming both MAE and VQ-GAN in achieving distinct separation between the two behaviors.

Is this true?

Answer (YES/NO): NO